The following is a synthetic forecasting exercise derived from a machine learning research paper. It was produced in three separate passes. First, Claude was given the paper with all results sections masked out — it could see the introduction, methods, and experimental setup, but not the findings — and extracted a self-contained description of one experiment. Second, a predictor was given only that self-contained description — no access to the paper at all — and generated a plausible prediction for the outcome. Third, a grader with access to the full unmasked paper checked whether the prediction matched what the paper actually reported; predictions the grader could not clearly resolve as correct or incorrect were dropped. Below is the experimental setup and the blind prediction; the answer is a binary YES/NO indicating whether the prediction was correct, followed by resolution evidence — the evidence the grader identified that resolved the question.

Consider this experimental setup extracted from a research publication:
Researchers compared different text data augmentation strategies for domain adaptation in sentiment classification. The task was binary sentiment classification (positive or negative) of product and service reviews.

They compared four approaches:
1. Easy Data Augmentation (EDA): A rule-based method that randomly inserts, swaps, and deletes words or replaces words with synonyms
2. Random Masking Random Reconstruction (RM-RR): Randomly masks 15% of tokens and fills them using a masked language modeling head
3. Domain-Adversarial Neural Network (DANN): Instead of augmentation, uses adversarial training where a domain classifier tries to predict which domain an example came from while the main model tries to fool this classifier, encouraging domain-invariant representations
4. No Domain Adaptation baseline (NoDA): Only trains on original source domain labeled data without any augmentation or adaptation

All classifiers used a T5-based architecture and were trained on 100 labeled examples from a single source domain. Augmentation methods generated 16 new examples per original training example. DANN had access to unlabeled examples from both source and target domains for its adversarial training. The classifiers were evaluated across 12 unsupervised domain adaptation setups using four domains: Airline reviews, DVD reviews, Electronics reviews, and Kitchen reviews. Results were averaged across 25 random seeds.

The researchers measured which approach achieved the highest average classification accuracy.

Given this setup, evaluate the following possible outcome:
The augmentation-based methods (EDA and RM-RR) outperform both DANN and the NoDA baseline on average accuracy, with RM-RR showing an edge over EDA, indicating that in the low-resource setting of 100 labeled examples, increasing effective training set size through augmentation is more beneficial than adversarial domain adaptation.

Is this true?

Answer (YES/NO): NO